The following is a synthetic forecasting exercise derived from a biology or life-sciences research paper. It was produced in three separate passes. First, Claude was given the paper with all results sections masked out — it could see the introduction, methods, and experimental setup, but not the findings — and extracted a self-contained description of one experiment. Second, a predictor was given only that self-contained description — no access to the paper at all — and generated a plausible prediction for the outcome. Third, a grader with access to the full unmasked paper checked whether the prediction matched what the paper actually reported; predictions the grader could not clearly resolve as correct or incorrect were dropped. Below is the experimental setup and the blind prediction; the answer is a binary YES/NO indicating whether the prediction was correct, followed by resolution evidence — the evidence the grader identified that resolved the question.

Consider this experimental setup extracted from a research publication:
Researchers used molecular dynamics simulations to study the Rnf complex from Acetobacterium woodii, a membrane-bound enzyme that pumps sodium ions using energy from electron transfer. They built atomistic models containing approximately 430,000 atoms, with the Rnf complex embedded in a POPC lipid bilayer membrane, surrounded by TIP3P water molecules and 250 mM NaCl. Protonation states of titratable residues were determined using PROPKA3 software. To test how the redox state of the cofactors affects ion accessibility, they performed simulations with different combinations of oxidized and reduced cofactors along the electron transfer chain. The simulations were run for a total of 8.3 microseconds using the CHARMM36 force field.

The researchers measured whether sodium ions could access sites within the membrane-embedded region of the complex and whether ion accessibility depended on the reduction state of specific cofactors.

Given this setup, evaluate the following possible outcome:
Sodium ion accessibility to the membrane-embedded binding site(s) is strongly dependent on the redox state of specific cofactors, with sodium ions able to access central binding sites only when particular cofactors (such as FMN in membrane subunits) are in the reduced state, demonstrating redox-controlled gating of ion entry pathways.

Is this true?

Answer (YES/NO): NO